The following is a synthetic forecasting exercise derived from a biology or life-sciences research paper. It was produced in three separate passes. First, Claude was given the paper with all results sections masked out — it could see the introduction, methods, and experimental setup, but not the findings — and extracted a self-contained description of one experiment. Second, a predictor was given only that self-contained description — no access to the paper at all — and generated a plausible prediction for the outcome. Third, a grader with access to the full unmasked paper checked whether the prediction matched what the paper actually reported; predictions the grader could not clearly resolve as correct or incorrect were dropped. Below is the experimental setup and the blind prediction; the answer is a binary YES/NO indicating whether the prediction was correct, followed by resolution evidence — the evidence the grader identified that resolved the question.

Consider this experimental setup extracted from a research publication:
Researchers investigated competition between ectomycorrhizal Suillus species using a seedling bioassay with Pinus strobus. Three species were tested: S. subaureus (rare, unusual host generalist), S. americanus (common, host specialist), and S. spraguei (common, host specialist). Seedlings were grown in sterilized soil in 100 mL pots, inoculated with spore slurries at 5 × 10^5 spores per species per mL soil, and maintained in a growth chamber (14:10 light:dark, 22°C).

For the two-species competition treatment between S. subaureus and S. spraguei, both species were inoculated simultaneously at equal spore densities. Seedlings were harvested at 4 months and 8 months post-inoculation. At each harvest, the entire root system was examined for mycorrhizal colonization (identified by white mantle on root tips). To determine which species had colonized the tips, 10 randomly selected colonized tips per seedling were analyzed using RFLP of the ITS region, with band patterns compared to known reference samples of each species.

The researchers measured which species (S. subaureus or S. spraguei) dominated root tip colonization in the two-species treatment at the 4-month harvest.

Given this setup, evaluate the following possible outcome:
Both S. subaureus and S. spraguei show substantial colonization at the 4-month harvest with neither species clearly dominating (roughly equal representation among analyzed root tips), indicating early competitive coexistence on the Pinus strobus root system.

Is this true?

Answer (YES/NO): NO